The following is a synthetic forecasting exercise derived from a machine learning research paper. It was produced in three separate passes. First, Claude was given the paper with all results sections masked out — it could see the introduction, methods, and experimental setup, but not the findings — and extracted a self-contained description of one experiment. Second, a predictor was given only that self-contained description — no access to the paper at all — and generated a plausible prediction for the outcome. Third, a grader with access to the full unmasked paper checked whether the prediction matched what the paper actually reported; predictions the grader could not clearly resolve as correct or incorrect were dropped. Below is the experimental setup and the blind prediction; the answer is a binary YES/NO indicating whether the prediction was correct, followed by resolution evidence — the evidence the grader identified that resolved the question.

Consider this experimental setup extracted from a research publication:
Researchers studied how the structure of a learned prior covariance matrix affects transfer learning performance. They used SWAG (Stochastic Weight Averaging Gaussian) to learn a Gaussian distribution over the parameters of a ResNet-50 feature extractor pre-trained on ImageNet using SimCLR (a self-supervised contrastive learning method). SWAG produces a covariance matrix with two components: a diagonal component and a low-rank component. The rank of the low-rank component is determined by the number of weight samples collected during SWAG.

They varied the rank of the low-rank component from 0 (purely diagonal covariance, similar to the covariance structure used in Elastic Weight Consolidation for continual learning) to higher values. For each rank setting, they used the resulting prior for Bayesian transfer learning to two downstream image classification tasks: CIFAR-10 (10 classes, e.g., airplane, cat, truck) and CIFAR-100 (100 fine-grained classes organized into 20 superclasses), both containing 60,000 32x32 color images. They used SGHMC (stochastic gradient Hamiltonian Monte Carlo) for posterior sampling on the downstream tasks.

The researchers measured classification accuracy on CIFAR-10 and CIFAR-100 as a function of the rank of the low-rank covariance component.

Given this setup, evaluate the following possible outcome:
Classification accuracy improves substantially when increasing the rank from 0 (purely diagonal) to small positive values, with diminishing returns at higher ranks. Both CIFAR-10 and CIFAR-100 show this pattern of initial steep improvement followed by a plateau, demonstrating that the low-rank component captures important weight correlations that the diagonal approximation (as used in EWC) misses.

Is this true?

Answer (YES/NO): YES